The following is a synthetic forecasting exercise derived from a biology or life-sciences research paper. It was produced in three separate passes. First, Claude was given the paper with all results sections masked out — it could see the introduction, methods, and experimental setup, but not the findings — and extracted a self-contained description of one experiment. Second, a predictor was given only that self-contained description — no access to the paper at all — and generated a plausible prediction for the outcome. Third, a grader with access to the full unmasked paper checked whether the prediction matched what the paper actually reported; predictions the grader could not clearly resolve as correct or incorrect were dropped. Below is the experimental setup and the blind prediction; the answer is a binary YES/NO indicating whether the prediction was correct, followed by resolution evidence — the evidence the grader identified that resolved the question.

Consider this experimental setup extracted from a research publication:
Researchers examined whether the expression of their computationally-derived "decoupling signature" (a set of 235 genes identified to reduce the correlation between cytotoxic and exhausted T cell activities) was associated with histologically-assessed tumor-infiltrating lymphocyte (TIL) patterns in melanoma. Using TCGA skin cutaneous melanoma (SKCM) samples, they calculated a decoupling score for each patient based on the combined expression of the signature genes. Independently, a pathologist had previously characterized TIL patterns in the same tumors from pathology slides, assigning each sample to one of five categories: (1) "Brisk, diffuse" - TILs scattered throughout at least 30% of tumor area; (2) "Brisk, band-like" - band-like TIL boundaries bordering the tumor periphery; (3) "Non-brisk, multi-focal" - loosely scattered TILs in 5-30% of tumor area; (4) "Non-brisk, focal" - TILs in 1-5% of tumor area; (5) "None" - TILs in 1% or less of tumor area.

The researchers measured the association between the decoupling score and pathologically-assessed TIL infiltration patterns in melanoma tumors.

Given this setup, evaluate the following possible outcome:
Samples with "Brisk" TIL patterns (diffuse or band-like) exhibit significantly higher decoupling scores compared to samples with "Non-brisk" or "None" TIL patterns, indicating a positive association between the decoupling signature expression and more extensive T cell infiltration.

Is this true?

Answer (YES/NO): YES